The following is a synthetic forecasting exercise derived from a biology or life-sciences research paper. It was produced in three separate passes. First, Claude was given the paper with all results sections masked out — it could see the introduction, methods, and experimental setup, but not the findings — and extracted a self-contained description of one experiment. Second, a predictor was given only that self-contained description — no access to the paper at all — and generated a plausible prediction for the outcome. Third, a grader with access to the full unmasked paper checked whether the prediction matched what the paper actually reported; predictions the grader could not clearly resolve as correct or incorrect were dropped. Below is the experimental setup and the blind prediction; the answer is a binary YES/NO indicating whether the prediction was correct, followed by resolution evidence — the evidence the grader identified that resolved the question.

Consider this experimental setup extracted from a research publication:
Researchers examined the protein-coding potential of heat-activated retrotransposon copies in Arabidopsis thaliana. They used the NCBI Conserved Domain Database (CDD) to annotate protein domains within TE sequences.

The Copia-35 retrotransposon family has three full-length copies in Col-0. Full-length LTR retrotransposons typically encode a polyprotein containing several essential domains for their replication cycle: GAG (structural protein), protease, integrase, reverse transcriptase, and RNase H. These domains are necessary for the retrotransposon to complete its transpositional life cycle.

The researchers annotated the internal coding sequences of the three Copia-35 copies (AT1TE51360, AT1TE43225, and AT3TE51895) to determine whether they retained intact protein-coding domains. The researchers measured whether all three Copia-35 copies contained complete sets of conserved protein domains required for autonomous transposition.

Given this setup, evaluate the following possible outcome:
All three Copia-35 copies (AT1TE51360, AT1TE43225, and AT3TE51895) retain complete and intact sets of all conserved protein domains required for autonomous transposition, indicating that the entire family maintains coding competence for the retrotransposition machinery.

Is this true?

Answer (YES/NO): NO